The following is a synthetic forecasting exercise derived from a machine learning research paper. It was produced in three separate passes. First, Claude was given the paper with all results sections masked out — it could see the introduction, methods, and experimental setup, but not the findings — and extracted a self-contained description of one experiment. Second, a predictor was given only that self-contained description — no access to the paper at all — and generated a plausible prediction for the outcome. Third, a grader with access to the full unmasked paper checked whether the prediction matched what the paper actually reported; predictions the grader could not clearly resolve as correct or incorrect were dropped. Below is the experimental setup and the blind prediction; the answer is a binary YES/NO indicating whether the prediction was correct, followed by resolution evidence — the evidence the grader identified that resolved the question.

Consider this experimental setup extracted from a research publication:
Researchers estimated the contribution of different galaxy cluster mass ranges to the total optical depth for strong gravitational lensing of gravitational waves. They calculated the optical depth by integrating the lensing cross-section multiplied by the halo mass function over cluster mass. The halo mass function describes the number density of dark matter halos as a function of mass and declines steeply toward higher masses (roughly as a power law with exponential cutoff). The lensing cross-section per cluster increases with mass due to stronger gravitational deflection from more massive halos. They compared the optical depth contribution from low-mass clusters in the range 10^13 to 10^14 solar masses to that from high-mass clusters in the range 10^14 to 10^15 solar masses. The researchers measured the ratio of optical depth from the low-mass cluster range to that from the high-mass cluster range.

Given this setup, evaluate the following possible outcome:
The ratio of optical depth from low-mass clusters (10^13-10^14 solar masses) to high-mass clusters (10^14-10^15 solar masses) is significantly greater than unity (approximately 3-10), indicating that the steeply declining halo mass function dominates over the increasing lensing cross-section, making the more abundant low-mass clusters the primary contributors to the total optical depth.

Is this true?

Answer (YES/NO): NO